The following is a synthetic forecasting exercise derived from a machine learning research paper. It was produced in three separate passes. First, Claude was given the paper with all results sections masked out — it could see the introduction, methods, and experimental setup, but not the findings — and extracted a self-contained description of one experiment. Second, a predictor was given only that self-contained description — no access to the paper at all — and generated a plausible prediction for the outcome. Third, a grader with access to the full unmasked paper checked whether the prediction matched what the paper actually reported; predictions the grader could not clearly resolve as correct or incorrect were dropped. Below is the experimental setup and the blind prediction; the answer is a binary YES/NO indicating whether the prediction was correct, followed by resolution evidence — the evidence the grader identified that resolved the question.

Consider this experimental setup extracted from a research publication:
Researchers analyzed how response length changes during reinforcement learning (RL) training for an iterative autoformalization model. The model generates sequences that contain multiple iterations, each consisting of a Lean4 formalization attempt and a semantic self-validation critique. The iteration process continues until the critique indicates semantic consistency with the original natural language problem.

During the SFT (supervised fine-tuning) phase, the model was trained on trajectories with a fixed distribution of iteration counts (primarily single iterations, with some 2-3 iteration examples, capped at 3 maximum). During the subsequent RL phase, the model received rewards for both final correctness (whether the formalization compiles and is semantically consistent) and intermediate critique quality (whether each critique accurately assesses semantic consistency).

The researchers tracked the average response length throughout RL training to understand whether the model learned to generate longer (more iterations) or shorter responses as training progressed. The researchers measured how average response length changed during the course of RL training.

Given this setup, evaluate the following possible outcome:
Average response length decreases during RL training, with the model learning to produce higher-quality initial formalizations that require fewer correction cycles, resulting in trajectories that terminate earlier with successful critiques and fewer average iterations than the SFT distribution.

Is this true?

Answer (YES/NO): NO